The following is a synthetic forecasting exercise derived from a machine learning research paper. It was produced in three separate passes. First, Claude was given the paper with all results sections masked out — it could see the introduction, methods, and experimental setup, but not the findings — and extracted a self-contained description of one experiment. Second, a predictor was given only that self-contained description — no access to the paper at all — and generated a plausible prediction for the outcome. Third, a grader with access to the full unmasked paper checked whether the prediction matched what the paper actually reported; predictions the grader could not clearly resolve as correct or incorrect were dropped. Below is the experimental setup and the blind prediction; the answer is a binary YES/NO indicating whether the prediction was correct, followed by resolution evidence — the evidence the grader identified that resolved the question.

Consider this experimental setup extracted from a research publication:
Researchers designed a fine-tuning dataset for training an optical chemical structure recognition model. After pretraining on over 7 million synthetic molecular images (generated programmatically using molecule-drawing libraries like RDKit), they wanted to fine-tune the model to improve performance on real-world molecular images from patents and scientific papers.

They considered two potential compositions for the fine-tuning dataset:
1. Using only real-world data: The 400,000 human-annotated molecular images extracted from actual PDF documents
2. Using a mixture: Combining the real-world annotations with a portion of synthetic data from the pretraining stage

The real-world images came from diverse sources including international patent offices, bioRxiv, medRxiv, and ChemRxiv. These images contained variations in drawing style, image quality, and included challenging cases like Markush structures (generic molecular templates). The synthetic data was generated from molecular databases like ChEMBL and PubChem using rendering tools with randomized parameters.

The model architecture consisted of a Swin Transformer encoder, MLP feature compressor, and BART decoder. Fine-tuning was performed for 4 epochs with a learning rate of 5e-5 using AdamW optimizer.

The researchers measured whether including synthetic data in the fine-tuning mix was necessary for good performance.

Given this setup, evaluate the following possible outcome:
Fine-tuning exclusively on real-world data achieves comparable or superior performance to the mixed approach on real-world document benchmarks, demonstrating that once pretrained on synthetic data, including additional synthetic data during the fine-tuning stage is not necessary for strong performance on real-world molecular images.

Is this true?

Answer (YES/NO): NO